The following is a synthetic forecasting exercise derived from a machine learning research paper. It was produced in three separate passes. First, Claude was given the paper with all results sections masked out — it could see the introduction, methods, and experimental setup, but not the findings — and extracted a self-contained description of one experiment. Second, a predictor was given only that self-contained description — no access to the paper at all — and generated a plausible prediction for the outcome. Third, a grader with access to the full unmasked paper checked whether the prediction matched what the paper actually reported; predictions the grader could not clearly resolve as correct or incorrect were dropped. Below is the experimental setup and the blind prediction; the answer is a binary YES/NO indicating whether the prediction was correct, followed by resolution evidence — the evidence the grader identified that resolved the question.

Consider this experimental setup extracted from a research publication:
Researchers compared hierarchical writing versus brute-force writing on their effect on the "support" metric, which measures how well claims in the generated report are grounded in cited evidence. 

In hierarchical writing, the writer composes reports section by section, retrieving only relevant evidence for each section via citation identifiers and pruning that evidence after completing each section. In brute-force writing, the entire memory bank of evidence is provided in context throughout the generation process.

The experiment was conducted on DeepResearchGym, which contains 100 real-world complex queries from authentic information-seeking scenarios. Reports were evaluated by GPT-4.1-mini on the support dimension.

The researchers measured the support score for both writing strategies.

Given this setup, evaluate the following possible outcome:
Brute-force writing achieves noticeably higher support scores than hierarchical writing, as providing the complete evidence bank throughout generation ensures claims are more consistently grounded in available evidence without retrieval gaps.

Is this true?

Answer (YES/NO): NO